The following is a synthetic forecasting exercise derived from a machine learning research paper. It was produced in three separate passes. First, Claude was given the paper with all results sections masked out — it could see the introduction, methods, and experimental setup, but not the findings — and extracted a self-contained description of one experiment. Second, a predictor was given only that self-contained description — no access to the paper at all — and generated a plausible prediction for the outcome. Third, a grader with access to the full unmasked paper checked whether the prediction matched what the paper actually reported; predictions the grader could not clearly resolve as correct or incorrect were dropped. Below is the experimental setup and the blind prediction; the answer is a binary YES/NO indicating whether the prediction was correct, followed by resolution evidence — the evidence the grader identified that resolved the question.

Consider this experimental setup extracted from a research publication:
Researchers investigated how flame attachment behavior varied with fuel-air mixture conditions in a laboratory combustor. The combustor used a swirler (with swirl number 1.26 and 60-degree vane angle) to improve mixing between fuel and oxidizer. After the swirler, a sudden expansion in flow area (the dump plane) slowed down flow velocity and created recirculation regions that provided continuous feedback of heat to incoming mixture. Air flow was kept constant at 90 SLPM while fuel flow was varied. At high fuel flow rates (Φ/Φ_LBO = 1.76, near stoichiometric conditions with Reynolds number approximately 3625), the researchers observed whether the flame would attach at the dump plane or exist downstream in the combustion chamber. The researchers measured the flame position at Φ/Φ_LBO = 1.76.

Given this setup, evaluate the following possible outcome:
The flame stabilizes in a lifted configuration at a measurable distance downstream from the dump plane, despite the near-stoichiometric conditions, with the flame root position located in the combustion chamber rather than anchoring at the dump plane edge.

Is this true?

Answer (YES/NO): NO